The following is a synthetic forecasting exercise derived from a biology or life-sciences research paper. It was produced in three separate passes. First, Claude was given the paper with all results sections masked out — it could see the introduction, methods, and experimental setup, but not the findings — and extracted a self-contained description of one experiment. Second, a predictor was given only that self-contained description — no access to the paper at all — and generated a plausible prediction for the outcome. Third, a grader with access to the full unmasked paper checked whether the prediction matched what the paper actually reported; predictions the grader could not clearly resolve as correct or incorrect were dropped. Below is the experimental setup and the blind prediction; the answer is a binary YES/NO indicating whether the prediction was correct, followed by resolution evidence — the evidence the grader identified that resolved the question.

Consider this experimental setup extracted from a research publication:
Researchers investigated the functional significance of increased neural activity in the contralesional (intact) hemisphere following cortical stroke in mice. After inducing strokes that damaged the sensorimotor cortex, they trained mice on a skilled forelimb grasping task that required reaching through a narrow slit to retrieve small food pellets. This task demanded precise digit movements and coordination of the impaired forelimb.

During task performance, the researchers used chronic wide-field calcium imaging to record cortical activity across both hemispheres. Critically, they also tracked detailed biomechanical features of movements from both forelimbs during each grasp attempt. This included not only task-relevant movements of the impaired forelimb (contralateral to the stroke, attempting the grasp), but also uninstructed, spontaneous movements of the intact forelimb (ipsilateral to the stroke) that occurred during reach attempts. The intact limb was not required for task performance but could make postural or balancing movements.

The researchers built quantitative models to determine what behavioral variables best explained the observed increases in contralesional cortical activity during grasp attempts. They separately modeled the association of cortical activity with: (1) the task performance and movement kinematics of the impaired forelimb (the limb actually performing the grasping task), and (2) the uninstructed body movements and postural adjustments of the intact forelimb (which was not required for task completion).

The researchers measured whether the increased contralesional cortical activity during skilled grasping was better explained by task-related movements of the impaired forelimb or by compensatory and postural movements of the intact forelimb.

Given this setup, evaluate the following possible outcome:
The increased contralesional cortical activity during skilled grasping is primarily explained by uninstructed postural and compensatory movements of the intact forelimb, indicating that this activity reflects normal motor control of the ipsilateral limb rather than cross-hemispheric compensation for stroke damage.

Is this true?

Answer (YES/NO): YES